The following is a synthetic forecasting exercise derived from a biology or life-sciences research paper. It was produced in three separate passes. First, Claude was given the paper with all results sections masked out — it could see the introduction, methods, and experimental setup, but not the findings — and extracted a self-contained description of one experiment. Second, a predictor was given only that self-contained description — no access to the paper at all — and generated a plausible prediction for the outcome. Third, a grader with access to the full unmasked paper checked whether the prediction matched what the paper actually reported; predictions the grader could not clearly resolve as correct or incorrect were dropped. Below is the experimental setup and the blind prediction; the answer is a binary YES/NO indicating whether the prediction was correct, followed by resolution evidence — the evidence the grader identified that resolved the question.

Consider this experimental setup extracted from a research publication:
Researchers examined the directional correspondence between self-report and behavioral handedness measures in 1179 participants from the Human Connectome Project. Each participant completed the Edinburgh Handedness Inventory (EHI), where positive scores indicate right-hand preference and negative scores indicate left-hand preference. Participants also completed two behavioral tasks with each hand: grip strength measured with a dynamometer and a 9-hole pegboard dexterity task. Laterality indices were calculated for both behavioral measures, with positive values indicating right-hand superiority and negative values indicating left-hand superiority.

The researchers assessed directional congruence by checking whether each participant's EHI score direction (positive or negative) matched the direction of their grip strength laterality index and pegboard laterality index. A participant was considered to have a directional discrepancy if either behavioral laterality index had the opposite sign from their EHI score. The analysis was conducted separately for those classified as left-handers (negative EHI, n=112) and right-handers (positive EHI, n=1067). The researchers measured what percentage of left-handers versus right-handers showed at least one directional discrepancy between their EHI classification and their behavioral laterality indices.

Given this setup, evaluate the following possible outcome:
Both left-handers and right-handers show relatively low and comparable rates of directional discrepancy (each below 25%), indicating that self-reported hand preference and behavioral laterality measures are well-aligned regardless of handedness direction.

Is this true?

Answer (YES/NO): NO